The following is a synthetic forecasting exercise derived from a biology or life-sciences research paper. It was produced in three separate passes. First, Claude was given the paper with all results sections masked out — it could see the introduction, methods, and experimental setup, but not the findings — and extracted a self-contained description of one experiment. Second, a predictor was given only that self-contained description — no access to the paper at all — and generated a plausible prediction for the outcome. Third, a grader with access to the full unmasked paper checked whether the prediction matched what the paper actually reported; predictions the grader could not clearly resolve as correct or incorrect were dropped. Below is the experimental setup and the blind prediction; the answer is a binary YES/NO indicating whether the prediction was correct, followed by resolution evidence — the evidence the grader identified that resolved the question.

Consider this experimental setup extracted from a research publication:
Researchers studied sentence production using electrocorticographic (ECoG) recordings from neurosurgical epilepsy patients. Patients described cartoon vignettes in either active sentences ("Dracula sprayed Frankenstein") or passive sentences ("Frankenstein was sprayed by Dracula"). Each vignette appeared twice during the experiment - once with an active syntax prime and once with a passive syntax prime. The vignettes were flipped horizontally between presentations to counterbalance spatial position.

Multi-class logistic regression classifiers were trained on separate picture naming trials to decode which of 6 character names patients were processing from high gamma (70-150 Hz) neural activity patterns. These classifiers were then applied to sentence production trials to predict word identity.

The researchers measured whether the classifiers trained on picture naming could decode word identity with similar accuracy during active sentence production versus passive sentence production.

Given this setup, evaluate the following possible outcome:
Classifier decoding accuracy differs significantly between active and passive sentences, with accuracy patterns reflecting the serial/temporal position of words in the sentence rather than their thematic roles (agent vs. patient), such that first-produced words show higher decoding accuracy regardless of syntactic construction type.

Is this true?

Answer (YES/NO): NO